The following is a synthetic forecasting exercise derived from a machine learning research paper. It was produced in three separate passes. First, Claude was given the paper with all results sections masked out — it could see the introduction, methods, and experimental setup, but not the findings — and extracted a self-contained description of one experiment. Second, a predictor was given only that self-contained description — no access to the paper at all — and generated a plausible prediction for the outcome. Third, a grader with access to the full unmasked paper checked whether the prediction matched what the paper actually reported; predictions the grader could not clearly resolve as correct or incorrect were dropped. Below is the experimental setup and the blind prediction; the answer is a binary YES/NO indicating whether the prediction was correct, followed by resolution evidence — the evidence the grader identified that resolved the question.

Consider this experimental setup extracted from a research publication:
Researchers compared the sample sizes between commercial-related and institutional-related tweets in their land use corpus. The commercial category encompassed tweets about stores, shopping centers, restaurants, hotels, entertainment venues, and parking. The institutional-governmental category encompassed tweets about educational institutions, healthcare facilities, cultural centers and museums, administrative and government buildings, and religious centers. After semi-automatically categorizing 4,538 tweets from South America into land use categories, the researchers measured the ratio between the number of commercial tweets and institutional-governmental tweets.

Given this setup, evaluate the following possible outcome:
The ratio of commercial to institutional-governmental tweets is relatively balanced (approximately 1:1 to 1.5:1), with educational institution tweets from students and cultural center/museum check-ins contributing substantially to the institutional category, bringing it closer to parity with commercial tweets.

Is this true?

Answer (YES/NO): NO